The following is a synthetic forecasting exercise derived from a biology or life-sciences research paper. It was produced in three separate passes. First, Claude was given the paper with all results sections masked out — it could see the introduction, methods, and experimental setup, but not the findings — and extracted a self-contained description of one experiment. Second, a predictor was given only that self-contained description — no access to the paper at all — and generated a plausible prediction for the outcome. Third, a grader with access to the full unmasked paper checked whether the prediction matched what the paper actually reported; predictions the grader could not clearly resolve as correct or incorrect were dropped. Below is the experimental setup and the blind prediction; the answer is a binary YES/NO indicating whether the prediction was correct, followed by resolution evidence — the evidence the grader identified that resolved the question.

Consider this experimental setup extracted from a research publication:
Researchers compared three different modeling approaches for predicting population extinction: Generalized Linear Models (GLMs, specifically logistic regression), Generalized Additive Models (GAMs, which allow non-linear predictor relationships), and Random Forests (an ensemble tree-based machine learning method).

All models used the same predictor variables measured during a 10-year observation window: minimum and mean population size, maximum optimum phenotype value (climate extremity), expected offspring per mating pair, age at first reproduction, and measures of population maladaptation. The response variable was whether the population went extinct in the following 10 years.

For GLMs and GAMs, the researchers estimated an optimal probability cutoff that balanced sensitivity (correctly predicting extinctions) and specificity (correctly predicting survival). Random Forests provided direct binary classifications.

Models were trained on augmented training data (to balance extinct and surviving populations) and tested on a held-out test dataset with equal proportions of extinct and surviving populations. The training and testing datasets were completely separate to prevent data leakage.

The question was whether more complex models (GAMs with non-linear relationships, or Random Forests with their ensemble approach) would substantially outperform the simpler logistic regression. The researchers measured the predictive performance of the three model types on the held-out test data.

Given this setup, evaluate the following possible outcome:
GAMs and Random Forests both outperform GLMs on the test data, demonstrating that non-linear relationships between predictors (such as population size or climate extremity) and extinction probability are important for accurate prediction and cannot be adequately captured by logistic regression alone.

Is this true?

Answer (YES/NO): NO